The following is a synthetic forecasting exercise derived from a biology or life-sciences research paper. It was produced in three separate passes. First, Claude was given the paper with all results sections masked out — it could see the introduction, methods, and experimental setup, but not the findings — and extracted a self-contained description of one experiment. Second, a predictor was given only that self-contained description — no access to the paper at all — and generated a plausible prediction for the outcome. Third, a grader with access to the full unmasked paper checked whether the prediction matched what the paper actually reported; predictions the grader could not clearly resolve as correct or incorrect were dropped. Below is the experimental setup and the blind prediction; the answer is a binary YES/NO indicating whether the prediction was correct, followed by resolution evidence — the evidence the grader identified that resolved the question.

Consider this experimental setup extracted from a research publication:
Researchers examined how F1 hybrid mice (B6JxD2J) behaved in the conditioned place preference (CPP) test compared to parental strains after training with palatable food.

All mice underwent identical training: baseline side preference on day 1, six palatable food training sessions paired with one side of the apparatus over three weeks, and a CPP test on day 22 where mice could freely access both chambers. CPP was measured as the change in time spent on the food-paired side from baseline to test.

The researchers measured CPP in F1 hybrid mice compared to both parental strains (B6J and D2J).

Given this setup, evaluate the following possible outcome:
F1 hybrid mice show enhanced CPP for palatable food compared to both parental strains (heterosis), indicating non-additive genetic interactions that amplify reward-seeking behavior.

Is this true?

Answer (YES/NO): NO